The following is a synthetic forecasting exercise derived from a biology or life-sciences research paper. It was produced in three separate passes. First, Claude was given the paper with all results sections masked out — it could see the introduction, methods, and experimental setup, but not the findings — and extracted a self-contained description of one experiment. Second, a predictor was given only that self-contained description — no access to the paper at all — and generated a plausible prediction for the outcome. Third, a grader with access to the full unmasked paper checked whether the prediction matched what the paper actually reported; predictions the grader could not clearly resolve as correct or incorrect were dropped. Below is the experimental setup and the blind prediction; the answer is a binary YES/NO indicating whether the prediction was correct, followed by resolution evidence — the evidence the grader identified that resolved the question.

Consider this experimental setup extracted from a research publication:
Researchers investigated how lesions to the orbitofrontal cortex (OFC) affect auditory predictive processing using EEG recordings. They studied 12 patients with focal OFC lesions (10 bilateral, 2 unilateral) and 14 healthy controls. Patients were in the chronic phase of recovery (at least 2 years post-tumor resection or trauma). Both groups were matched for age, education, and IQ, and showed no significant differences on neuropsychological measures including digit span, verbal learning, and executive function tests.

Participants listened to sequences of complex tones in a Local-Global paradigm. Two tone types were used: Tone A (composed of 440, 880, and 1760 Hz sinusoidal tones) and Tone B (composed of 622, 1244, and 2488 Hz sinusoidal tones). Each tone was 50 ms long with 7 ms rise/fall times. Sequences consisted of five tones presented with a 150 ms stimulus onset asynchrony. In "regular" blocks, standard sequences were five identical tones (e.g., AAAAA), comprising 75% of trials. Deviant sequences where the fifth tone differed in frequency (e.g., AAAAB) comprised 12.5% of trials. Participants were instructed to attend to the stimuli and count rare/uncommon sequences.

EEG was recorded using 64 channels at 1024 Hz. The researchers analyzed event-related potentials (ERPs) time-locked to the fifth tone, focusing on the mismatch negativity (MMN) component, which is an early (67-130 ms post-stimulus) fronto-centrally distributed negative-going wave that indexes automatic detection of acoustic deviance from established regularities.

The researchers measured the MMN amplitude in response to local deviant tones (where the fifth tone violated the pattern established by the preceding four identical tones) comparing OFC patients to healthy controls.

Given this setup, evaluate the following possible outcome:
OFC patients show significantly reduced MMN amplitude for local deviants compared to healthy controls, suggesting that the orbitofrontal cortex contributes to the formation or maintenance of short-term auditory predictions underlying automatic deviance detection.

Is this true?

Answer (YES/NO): YES